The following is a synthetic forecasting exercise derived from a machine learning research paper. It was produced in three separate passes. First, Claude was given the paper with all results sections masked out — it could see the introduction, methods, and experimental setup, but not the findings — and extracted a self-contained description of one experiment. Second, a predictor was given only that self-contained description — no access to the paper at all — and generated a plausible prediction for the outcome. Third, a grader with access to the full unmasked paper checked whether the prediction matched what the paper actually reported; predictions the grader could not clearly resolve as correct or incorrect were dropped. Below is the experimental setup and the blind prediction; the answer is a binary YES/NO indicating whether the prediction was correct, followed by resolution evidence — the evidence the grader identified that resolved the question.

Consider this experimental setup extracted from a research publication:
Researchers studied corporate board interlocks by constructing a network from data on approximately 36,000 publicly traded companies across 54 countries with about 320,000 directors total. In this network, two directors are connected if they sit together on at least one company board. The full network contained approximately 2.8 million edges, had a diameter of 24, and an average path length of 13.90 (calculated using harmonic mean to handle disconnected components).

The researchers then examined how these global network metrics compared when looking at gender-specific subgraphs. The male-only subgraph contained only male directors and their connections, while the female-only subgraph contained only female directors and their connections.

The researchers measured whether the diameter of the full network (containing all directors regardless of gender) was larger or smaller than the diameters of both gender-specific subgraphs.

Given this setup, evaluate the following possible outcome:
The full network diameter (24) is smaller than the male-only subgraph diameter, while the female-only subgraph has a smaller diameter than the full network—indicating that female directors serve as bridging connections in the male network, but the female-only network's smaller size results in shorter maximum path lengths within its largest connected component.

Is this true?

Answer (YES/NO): NO